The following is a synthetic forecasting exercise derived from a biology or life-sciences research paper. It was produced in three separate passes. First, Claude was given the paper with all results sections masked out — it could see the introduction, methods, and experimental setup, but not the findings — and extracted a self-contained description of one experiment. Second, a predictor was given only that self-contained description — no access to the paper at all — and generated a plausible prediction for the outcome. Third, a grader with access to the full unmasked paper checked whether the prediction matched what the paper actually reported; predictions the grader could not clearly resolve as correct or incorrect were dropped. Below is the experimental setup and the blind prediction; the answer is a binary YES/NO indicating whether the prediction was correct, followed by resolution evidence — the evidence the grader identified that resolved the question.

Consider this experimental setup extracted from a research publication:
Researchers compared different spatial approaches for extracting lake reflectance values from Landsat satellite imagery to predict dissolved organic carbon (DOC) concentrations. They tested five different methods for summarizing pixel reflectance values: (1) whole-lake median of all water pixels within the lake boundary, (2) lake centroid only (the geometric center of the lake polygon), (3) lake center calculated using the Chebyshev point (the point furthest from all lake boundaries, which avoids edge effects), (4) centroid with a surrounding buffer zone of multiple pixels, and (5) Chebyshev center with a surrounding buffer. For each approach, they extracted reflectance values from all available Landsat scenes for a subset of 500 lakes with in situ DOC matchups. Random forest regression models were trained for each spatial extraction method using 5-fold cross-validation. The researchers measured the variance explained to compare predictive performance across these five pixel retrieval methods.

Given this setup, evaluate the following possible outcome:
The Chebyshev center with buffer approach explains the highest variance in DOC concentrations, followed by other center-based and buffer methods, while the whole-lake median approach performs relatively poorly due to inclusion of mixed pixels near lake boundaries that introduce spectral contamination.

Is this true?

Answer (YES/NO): NO